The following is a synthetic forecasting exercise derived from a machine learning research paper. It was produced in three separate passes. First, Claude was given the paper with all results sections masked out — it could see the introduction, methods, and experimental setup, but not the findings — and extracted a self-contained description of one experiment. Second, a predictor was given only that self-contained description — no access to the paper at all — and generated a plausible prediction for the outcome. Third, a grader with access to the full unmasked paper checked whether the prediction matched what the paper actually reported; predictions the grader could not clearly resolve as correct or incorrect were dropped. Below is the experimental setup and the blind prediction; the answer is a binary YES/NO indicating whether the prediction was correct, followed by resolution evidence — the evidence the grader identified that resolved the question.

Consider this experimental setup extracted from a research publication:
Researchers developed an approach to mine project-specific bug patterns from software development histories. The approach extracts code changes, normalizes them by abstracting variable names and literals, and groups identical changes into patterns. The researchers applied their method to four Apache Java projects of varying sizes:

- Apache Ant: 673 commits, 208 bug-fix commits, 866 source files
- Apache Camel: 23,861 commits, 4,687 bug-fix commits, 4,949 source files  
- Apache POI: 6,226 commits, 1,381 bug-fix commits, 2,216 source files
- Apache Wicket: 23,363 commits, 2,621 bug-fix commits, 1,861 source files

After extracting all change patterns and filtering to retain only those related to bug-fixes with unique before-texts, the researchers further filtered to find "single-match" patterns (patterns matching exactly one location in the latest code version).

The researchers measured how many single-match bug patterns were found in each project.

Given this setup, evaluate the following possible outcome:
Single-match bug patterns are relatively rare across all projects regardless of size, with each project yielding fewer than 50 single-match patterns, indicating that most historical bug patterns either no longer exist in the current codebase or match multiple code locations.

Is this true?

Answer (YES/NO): YES